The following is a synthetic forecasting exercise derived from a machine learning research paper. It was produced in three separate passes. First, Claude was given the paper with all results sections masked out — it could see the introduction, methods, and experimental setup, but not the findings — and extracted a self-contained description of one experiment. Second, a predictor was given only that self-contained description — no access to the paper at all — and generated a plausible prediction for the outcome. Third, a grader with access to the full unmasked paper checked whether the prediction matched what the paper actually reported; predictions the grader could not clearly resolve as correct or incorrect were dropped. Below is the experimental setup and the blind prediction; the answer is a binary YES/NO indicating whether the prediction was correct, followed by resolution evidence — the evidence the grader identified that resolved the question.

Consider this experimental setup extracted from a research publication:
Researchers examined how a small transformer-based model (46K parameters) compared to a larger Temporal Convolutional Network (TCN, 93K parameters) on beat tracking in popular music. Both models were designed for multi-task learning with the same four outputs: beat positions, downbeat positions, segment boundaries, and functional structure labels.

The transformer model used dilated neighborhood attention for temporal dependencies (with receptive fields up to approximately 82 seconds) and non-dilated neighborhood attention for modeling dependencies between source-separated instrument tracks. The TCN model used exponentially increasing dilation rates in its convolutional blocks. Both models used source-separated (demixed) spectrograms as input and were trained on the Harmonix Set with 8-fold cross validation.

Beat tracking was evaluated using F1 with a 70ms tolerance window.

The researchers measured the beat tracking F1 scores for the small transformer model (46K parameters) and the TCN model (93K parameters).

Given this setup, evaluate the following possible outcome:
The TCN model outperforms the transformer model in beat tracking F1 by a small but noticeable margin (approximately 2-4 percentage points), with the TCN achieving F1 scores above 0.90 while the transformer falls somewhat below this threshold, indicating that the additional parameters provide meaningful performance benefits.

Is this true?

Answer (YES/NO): NO